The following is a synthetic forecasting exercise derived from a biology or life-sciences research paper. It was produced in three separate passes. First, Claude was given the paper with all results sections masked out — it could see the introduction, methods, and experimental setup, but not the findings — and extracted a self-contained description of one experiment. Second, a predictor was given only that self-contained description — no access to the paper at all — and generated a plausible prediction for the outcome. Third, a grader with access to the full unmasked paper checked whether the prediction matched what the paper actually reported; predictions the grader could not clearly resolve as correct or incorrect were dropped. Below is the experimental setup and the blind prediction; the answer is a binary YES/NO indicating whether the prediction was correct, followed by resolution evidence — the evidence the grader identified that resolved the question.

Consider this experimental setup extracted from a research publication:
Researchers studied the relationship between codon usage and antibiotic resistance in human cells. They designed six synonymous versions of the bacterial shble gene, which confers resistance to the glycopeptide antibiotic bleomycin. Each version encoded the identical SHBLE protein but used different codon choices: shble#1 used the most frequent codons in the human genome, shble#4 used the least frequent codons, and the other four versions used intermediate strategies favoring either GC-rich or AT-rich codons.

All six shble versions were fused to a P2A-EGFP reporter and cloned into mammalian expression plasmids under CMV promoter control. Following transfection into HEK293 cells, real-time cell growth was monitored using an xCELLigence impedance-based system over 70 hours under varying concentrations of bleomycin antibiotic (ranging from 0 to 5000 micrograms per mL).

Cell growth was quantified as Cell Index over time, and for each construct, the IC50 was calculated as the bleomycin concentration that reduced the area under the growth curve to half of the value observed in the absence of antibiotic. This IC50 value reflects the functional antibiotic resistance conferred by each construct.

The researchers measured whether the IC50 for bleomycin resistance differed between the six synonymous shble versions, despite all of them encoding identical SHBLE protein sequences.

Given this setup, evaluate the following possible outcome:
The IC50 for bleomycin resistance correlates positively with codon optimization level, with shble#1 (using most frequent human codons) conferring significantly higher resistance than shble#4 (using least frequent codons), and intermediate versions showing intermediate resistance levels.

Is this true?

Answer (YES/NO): NO